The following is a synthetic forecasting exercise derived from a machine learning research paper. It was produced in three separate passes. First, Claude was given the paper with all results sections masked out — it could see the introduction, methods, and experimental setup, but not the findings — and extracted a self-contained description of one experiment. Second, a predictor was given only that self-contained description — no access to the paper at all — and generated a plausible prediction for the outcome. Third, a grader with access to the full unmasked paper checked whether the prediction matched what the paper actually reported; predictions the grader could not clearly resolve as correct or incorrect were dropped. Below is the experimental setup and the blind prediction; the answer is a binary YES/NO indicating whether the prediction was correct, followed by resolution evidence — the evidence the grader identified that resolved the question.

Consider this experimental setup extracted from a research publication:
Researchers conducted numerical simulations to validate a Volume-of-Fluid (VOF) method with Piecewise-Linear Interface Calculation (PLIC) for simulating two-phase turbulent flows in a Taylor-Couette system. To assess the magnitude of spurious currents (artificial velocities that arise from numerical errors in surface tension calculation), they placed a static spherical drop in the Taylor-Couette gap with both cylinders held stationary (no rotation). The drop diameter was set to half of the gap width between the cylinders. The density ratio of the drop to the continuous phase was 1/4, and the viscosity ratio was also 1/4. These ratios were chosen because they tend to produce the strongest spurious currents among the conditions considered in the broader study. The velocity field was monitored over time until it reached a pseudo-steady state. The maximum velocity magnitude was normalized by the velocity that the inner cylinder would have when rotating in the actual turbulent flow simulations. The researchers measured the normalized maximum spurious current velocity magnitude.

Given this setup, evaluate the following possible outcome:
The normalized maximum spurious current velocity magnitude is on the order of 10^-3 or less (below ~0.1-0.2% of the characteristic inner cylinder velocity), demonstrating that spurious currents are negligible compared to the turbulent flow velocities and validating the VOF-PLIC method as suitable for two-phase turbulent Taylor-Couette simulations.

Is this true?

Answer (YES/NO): NO